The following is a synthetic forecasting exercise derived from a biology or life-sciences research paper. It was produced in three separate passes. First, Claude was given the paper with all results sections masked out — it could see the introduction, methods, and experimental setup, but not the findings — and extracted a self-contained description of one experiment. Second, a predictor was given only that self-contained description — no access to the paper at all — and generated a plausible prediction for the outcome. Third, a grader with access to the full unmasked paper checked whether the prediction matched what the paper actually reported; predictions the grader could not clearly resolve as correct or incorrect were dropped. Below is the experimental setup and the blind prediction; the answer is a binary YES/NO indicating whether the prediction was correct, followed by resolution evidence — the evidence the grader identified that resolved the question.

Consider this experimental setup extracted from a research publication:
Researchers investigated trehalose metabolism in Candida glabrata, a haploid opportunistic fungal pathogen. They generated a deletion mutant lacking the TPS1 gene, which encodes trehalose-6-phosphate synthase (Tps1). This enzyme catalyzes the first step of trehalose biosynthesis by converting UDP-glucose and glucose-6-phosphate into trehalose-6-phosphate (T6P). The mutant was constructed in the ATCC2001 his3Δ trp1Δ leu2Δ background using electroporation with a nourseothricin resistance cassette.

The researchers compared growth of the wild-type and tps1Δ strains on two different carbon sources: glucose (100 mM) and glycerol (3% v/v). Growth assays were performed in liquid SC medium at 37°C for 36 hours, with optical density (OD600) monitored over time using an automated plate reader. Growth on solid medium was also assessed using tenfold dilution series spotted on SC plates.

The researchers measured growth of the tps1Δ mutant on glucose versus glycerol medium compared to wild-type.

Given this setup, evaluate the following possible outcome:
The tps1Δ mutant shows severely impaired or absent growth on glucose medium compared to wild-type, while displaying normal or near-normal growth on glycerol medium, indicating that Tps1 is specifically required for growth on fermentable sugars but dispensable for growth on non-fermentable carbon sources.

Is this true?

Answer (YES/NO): YES